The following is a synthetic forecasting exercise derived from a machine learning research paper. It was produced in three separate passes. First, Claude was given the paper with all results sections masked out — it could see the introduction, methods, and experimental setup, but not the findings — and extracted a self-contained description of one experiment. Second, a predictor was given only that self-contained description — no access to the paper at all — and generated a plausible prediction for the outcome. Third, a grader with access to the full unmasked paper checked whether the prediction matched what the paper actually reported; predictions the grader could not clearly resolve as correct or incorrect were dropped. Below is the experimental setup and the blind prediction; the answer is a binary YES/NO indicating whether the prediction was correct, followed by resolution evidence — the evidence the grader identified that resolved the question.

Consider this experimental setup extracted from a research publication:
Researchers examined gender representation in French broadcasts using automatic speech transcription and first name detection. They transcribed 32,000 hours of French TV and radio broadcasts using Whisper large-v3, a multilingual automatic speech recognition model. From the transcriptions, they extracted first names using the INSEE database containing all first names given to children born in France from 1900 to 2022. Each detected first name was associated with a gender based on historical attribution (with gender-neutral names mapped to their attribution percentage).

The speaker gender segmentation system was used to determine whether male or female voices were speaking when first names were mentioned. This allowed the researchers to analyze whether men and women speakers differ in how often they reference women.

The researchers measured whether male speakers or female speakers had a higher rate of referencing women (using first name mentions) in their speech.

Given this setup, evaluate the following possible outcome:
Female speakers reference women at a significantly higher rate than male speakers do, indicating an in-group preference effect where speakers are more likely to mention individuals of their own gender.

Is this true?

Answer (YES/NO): YES